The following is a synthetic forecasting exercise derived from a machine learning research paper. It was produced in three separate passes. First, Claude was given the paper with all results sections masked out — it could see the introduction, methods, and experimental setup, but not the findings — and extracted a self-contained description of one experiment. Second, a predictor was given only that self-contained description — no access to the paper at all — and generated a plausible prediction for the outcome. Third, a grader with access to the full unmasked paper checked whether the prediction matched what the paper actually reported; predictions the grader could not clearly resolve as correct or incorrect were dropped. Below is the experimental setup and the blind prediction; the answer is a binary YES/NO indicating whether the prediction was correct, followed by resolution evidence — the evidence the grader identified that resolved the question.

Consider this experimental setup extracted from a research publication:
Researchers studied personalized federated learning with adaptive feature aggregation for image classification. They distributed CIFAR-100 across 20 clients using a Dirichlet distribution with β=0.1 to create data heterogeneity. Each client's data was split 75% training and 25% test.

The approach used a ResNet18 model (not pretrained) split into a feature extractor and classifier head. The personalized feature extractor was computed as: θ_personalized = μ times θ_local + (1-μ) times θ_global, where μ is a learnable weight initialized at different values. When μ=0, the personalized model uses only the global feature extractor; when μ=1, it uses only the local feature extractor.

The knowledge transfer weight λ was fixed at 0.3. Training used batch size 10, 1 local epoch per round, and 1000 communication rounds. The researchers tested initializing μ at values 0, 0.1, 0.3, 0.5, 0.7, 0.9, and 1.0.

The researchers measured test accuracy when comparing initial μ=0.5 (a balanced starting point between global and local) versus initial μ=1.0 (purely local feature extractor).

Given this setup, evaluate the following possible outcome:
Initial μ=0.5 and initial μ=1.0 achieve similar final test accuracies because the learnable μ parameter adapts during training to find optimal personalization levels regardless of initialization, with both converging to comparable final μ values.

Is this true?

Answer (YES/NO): NO